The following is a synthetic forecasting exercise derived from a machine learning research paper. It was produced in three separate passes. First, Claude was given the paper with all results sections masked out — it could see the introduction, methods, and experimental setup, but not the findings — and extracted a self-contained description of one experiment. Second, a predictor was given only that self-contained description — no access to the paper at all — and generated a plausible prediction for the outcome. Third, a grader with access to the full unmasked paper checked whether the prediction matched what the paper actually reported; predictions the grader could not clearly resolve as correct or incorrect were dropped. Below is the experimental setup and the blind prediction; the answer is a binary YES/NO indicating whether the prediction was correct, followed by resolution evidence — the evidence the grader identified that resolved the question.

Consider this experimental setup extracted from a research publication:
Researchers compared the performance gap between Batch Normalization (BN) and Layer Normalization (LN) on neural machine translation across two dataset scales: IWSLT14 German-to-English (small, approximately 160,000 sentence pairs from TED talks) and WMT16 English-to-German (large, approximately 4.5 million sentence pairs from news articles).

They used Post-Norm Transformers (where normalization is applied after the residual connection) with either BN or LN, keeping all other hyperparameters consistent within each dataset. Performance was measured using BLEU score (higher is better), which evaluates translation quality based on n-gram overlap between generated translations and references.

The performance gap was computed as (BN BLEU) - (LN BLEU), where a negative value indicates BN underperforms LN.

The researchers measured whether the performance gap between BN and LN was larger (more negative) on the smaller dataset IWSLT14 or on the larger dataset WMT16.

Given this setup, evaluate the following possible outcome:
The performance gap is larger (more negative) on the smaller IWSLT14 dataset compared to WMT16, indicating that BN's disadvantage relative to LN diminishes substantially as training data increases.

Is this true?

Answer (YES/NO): NO